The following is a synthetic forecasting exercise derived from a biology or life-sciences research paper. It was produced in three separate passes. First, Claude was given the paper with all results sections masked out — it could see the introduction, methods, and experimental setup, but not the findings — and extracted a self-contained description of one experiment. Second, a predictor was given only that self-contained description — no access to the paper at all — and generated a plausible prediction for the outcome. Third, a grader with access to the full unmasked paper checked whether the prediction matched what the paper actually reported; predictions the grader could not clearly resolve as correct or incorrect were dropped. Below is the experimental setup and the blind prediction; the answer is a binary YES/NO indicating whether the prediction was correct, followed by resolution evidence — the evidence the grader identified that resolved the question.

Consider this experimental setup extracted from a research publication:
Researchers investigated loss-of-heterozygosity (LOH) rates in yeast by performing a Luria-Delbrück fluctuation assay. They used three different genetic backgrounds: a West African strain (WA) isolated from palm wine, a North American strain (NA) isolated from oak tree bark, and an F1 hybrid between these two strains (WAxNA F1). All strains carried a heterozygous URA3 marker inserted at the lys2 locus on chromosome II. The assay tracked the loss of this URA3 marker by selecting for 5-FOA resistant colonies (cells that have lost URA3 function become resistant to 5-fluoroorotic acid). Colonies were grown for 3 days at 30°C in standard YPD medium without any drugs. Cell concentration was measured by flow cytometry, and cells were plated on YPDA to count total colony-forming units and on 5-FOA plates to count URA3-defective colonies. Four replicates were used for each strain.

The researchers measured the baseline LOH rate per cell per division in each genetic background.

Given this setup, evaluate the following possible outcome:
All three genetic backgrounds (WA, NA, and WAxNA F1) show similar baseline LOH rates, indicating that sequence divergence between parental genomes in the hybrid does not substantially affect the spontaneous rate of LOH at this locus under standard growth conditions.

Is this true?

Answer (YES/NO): NO